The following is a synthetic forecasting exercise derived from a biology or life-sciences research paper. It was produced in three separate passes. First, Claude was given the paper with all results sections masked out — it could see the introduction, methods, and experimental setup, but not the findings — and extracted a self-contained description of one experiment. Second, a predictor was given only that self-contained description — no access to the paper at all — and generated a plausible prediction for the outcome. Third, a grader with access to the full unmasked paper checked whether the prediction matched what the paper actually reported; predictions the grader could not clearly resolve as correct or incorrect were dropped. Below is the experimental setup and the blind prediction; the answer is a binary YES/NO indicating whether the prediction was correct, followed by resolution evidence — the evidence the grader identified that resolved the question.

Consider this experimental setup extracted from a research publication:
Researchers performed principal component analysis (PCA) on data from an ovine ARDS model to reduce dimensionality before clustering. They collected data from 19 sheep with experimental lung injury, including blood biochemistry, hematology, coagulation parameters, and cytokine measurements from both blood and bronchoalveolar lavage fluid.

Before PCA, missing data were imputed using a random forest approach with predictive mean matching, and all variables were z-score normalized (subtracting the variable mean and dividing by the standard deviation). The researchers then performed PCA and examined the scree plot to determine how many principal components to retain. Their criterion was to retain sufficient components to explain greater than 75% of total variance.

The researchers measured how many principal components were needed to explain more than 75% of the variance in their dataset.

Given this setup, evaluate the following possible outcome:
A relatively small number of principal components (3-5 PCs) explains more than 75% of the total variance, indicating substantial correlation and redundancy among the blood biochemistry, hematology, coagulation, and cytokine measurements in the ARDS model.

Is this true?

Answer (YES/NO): NO